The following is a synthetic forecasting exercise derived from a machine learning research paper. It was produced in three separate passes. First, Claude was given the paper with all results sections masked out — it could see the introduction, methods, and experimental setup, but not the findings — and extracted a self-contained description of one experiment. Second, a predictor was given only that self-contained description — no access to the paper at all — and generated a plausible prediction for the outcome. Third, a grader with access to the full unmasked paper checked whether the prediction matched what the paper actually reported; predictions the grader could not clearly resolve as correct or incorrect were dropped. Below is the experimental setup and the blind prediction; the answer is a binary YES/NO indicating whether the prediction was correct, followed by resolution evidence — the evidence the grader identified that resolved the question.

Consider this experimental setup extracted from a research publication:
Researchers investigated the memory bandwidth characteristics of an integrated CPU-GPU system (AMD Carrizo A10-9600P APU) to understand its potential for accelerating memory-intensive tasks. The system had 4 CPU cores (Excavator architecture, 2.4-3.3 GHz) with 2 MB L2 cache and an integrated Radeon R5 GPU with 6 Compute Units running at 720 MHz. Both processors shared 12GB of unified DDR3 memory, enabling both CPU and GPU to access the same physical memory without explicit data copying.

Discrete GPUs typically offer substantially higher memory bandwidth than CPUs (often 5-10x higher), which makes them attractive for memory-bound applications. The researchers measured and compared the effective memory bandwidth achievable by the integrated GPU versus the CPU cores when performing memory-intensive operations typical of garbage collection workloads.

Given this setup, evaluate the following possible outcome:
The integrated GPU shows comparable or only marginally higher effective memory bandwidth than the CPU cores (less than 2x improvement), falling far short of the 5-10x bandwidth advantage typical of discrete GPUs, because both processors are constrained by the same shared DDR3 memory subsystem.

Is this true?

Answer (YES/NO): YES